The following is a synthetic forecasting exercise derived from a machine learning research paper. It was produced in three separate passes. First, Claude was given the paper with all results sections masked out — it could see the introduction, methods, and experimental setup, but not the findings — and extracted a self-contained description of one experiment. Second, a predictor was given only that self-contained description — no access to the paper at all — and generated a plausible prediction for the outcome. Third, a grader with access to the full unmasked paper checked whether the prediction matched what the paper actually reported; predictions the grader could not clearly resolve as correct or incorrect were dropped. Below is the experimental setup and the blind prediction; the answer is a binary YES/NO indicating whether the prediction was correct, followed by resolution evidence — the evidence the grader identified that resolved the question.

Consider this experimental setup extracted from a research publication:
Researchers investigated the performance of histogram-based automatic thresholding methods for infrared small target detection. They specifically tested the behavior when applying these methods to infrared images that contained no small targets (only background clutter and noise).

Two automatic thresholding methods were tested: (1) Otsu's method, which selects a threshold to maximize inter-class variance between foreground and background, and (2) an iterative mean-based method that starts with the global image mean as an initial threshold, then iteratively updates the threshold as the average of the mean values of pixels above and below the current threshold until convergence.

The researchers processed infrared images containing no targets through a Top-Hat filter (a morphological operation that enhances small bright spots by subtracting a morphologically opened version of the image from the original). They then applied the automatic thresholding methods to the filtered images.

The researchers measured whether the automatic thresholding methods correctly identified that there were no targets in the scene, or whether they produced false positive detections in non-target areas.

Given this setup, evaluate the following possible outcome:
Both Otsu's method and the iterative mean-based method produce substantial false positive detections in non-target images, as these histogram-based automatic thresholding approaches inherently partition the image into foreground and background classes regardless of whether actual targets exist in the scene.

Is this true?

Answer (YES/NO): YES